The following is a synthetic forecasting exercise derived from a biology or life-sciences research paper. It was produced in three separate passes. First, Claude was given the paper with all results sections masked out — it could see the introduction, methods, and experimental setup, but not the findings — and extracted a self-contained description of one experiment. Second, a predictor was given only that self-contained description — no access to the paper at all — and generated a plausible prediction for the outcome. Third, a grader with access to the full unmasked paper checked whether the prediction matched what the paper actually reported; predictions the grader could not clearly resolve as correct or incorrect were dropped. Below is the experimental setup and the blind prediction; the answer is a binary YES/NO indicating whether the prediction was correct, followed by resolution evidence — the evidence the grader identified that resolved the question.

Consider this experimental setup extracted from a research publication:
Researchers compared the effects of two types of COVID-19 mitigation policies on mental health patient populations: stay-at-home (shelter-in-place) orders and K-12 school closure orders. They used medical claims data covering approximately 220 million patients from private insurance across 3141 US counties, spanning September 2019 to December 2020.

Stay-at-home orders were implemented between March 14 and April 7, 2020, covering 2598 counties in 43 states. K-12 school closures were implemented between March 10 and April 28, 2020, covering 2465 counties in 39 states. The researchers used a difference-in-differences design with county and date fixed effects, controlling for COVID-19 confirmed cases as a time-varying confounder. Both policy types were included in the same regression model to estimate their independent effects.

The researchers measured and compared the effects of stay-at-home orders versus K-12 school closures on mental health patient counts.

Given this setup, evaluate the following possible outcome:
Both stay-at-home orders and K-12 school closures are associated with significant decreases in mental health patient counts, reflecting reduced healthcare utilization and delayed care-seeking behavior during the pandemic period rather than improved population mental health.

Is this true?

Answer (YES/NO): NO